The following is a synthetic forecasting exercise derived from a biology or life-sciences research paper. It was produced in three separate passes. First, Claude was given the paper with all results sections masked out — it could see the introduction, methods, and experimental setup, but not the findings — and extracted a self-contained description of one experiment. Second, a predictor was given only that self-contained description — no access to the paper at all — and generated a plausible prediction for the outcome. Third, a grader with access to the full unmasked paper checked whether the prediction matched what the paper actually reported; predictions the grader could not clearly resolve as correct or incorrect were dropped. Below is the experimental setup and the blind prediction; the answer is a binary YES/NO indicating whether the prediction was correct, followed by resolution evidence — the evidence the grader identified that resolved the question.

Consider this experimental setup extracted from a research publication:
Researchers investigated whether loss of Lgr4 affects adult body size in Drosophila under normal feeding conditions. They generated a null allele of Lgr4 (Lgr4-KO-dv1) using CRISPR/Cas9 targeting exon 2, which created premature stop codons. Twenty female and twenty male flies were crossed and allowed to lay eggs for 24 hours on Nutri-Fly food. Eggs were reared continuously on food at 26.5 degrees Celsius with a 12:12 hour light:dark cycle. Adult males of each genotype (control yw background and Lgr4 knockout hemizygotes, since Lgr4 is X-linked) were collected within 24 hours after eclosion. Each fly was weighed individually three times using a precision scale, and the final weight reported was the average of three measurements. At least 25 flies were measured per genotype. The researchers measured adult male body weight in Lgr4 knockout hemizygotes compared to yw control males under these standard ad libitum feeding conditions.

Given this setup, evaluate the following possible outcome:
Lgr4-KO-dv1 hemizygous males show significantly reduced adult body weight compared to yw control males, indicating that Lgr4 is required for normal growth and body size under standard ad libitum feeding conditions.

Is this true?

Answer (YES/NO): NO